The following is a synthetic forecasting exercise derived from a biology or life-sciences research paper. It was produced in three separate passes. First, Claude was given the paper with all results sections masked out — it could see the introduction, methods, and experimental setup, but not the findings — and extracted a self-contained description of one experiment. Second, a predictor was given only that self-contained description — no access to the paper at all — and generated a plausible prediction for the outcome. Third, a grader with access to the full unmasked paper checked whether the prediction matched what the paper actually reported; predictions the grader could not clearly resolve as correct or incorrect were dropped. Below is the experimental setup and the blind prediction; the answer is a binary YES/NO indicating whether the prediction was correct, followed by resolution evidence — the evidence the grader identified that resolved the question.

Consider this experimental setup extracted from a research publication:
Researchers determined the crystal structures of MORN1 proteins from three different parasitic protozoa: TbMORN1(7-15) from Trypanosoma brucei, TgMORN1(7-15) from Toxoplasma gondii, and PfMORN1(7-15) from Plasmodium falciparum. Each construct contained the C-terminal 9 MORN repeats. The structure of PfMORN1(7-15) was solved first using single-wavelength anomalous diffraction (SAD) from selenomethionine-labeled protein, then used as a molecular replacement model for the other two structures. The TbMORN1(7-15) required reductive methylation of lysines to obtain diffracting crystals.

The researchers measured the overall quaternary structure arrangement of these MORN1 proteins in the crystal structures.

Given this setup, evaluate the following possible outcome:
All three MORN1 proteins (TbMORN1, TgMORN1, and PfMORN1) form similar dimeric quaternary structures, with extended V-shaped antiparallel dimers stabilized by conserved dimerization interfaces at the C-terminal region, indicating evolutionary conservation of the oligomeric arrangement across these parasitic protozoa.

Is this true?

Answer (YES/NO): NO